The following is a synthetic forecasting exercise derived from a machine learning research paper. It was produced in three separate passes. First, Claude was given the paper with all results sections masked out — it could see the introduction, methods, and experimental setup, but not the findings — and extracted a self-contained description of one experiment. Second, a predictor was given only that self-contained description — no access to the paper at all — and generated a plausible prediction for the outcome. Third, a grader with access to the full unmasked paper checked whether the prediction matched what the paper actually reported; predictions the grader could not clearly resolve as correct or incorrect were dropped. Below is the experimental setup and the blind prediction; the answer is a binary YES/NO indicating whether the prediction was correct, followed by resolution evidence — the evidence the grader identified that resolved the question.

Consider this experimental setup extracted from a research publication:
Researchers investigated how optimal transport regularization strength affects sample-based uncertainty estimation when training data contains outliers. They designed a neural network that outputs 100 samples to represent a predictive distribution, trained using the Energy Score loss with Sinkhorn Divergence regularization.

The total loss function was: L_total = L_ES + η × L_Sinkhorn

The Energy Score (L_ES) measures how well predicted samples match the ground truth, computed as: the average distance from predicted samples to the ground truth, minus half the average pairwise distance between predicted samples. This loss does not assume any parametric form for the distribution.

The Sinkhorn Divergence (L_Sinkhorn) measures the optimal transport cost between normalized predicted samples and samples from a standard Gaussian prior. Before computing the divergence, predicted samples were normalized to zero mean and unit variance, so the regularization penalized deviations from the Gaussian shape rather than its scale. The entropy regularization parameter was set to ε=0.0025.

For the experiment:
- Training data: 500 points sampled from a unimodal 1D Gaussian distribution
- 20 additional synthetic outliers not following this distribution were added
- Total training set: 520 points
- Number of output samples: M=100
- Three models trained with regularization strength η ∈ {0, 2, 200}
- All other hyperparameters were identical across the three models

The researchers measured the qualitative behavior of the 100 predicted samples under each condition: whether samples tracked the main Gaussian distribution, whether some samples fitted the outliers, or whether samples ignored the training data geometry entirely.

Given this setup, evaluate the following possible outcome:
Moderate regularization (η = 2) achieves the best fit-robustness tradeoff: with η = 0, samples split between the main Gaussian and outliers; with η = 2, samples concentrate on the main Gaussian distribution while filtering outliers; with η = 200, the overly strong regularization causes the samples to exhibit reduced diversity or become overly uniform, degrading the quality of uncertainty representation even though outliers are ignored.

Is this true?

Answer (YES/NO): NO